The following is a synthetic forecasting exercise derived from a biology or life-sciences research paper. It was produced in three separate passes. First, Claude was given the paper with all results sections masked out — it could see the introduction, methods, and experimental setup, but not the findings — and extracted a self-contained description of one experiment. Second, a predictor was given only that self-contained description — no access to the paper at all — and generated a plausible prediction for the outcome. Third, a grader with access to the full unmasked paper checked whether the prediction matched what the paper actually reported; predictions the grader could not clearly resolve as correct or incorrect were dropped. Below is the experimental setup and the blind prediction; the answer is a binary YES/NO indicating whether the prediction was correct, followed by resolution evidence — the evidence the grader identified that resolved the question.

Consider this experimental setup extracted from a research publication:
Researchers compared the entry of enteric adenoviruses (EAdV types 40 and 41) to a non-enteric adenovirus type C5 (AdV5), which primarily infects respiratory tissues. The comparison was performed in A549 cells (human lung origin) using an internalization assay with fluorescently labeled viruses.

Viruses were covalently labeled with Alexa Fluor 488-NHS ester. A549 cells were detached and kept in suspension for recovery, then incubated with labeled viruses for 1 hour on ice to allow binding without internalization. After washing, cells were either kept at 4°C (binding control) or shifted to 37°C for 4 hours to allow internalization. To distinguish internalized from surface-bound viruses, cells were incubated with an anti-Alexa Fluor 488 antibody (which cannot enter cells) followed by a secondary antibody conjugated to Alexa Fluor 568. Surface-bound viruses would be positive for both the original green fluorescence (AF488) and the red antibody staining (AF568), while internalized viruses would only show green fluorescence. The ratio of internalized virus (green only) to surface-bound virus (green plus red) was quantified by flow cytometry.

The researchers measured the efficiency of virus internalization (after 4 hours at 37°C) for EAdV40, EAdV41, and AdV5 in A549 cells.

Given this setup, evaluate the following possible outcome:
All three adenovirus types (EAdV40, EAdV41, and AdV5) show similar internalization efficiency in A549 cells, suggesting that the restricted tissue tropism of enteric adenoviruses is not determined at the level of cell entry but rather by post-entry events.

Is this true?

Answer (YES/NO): NO